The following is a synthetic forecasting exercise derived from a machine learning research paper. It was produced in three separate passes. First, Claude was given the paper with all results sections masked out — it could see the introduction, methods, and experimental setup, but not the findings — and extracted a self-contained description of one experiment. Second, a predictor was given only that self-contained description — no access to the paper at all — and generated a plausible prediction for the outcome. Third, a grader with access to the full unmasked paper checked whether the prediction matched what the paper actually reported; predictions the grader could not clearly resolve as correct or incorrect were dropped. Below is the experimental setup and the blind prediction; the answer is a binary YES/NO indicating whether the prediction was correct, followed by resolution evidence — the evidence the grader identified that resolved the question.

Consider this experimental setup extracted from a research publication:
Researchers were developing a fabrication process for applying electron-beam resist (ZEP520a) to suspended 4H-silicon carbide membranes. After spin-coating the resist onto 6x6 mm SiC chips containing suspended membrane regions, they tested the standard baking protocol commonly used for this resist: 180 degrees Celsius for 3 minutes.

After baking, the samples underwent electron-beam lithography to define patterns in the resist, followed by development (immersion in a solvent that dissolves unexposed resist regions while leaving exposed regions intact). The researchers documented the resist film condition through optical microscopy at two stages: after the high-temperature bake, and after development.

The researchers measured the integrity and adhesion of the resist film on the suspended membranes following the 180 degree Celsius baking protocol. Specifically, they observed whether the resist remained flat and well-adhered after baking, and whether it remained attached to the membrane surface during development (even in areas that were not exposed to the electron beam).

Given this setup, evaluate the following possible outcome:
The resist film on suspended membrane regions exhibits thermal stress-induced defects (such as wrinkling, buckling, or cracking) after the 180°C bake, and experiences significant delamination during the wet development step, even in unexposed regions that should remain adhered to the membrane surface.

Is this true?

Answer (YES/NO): YES